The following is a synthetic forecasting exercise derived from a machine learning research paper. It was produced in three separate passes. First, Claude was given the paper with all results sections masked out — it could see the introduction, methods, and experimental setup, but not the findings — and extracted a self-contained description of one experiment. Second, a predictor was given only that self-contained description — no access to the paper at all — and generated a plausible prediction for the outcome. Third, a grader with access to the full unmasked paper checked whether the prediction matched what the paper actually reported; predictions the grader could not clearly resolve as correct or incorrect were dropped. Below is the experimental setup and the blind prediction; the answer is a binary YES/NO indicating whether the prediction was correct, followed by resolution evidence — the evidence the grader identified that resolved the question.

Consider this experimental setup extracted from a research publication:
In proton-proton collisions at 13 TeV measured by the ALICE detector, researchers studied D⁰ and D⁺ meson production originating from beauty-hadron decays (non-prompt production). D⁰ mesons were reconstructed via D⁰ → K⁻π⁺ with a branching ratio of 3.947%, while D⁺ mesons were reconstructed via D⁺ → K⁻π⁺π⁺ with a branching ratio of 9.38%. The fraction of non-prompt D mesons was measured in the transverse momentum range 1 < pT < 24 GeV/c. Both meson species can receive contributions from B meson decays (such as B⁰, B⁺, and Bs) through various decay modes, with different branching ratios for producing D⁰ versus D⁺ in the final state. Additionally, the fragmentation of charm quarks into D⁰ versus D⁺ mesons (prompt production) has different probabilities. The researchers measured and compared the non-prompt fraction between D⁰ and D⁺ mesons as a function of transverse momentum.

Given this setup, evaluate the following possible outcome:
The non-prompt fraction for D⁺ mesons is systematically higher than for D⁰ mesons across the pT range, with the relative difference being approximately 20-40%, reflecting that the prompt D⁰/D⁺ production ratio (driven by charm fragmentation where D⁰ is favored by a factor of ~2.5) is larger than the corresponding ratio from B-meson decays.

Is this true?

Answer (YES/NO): NO